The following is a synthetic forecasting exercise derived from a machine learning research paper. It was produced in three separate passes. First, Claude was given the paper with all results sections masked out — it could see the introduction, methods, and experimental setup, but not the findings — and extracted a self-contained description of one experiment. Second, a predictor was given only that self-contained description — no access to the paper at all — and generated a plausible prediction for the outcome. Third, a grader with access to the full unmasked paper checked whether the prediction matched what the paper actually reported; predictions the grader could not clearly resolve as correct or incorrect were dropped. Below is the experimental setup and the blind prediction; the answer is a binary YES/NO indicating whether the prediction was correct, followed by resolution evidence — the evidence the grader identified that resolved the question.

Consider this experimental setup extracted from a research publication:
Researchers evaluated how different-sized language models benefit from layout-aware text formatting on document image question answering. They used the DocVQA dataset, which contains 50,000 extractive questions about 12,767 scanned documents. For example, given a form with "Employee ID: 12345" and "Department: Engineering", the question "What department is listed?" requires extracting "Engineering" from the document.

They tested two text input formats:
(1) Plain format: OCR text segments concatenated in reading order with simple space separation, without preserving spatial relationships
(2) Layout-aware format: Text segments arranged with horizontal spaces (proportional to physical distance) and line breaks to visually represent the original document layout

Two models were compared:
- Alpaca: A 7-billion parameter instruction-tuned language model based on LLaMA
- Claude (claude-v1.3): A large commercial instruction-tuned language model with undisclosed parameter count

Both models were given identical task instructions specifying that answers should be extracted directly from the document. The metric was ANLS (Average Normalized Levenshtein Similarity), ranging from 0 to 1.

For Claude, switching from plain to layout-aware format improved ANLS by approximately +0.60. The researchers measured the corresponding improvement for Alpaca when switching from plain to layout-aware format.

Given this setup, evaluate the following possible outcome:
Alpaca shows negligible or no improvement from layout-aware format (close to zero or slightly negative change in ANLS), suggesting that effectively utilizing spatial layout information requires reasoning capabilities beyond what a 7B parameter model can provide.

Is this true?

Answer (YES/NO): NO